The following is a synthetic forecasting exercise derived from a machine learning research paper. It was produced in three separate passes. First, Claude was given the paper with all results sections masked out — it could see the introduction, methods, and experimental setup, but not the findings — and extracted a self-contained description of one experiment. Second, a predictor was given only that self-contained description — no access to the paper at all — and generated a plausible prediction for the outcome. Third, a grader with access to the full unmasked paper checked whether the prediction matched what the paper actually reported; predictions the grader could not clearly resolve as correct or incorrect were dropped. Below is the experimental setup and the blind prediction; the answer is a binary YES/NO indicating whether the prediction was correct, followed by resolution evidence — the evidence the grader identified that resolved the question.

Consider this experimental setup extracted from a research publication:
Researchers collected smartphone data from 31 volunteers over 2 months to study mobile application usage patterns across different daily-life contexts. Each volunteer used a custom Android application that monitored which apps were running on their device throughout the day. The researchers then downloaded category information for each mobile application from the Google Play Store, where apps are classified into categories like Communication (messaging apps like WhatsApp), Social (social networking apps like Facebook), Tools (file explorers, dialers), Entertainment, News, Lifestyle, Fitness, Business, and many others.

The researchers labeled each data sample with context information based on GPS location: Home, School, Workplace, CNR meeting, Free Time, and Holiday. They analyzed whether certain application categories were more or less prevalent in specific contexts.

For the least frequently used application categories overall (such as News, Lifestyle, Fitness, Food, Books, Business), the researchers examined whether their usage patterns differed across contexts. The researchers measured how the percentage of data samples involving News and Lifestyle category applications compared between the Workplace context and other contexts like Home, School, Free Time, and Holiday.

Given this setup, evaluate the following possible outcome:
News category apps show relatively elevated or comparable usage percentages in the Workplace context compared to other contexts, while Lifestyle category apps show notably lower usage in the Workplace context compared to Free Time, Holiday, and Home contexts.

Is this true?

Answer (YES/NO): NO